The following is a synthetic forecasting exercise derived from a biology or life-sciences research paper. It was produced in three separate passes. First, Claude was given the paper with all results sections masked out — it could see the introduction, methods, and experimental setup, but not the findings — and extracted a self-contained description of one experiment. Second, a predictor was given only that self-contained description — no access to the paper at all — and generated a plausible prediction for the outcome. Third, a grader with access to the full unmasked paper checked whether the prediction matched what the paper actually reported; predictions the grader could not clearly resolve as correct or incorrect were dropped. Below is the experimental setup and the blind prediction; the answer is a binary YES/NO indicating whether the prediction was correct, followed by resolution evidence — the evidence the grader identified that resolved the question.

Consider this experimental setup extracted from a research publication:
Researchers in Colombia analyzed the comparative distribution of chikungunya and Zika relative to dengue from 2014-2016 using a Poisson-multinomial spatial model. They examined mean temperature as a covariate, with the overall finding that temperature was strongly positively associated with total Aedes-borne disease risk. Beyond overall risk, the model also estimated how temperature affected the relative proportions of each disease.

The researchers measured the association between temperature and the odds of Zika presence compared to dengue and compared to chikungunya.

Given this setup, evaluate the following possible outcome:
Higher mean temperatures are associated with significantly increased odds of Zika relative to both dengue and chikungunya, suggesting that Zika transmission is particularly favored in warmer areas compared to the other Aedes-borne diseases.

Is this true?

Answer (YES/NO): NO